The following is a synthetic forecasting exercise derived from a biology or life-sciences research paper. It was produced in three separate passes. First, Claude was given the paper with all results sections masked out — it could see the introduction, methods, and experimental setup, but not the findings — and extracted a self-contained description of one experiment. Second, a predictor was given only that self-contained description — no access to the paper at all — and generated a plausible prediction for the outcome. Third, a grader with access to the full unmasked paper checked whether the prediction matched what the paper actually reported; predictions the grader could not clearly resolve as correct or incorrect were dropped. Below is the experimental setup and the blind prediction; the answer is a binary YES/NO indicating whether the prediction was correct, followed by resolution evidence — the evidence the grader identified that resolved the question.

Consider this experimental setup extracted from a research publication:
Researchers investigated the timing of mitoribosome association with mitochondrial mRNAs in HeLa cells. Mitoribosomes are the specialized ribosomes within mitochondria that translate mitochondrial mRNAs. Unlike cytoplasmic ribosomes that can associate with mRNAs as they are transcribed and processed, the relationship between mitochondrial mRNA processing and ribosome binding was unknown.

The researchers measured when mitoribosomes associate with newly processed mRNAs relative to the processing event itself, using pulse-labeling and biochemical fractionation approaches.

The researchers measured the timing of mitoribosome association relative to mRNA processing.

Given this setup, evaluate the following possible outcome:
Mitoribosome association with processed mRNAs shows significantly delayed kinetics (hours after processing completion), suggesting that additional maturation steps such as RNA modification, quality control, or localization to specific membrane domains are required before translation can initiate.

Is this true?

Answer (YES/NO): NO